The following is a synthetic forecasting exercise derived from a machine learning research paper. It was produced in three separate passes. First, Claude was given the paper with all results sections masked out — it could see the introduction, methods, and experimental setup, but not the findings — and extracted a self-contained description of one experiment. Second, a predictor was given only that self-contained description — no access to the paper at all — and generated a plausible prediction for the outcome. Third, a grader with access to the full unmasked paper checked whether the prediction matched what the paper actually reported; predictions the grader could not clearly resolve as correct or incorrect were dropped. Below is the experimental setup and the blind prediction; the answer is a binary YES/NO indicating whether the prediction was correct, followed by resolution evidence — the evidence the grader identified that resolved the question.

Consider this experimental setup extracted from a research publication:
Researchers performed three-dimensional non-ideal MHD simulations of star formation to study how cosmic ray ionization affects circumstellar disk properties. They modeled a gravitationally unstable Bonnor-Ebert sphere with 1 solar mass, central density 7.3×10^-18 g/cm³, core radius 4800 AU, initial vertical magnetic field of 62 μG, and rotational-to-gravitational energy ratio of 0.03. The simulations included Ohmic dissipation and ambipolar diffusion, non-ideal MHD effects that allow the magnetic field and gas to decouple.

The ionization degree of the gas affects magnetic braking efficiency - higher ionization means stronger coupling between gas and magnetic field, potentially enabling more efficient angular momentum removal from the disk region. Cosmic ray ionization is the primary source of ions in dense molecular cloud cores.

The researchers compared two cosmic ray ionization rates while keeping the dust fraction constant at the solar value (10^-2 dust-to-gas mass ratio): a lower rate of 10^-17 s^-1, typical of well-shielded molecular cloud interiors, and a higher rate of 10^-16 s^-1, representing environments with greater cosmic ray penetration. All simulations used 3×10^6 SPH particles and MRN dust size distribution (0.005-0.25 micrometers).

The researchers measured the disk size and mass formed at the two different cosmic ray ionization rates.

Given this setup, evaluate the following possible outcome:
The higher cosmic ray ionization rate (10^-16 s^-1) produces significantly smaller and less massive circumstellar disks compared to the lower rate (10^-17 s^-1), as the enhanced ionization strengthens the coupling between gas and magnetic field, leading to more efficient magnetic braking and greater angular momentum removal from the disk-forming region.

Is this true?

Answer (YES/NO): YES